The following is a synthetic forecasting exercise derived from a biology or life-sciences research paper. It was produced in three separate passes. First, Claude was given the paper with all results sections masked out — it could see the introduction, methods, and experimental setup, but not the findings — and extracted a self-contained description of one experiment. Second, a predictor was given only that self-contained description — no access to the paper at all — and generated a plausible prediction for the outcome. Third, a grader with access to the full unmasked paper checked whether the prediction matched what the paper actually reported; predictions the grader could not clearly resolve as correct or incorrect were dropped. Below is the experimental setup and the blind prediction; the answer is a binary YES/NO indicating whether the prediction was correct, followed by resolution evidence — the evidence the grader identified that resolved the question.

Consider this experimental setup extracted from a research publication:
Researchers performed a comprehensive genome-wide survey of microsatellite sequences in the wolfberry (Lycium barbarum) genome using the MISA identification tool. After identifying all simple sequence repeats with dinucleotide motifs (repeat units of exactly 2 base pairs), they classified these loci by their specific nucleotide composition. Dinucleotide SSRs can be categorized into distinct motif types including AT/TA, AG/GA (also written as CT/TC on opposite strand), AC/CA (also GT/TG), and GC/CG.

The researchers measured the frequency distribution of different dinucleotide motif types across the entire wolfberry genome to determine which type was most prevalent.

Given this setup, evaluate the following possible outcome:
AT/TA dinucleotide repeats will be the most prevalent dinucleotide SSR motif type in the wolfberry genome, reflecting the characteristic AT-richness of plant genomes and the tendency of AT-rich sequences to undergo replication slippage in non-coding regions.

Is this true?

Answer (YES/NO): YES